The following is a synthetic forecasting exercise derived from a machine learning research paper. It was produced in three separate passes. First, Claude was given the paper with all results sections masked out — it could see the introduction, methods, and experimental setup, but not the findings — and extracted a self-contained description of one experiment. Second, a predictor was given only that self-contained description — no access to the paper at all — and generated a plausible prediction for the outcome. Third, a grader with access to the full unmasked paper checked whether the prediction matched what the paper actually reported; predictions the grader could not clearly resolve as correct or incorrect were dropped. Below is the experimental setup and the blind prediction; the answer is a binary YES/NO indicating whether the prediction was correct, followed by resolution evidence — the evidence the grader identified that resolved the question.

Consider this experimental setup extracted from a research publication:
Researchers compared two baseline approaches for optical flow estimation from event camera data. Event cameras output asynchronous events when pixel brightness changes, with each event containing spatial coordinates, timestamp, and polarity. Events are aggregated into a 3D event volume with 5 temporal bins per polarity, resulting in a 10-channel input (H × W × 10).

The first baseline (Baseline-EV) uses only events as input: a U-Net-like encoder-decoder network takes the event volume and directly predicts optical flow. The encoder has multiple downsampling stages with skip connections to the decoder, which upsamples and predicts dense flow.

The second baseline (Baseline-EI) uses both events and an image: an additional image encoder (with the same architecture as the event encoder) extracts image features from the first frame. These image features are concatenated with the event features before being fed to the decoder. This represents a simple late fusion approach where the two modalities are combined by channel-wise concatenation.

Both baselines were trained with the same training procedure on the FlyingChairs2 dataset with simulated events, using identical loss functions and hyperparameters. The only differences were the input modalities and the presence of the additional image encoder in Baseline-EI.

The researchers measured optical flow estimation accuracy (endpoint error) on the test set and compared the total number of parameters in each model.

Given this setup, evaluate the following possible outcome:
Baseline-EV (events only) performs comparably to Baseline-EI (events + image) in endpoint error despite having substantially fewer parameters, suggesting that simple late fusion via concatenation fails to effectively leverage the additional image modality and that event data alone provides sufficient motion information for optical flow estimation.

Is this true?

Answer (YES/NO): NO